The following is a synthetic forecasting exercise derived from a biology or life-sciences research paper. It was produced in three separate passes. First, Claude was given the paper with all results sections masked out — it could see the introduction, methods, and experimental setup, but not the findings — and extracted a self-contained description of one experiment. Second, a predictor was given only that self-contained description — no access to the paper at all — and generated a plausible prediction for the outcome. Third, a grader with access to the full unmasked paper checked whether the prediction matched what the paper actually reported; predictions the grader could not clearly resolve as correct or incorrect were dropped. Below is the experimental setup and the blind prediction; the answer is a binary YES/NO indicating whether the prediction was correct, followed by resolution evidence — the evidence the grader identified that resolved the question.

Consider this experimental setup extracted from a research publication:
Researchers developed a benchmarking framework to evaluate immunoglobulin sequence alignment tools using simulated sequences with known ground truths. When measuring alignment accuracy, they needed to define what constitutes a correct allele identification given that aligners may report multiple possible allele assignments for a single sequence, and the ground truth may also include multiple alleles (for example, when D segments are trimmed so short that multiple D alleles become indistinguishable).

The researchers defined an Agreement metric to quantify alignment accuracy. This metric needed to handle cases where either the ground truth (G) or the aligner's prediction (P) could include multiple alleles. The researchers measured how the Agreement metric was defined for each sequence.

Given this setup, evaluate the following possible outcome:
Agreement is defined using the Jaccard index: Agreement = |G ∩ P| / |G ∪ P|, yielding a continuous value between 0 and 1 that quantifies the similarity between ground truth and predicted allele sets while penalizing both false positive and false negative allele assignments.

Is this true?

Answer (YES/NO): NO